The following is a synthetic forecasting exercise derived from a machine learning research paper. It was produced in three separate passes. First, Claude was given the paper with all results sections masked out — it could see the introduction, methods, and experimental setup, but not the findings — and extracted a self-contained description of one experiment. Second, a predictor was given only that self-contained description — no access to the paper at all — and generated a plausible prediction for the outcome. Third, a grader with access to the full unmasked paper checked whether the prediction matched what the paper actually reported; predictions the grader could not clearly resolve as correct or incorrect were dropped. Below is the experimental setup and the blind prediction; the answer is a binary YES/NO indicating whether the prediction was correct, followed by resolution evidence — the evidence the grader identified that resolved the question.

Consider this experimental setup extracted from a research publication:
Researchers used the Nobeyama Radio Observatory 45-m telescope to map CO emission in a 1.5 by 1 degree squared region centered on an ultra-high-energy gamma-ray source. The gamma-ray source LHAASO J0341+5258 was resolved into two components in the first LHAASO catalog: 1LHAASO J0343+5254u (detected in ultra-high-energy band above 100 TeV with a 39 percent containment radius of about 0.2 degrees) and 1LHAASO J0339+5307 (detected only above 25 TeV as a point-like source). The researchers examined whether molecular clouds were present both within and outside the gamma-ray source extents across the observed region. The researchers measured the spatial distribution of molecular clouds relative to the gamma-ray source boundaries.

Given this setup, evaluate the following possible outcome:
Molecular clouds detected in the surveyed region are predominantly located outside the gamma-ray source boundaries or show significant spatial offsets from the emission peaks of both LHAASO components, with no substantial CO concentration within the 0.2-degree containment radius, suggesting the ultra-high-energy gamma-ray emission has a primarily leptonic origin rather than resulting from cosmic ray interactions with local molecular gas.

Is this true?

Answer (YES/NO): NO